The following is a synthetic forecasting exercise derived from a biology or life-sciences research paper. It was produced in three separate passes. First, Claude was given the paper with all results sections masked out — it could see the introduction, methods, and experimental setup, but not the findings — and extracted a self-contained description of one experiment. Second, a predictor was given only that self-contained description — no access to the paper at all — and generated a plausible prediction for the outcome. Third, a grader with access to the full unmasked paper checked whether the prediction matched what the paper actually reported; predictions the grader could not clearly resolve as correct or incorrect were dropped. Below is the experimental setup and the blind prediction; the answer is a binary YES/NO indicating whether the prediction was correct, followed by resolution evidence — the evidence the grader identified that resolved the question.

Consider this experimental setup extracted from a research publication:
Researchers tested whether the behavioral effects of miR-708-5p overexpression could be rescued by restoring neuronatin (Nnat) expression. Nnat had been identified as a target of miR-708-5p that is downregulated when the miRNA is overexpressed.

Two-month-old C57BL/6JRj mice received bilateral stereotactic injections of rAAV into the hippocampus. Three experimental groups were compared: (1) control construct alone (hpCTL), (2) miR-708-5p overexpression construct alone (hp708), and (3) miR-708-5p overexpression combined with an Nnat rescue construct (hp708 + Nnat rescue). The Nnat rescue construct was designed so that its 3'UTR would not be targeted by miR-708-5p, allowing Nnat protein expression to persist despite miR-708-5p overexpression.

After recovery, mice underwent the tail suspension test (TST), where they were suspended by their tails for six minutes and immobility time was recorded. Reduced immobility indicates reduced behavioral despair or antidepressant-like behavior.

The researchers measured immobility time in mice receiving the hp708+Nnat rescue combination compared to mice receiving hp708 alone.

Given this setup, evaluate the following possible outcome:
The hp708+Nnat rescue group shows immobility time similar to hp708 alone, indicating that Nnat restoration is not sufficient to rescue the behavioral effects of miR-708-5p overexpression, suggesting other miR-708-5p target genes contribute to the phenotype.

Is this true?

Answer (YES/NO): NO